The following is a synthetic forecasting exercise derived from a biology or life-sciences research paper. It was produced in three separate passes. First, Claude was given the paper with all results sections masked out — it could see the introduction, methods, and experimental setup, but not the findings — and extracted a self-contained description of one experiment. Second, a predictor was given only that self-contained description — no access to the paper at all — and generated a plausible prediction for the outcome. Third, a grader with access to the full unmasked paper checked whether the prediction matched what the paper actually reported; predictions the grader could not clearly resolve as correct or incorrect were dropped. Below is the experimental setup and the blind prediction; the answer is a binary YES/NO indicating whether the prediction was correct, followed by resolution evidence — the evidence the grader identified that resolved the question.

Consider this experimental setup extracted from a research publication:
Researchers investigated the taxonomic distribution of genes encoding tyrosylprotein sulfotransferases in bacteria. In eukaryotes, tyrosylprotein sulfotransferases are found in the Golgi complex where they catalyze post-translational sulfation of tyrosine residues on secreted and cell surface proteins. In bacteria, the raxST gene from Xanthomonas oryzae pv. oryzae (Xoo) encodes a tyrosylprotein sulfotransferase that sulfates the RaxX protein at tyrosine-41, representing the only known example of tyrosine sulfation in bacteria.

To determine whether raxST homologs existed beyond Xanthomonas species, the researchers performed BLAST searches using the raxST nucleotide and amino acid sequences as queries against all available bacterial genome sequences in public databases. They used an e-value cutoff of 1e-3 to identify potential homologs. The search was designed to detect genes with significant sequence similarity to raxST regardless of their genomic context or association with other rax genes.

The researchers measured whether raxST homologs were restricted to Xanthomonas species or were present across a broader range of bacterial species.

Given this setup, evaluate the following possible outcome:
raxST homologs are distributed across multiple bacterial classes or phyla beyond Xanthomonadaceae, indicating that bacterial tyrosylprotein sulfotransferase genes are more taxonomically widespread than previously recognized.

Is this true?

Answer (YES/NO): YES